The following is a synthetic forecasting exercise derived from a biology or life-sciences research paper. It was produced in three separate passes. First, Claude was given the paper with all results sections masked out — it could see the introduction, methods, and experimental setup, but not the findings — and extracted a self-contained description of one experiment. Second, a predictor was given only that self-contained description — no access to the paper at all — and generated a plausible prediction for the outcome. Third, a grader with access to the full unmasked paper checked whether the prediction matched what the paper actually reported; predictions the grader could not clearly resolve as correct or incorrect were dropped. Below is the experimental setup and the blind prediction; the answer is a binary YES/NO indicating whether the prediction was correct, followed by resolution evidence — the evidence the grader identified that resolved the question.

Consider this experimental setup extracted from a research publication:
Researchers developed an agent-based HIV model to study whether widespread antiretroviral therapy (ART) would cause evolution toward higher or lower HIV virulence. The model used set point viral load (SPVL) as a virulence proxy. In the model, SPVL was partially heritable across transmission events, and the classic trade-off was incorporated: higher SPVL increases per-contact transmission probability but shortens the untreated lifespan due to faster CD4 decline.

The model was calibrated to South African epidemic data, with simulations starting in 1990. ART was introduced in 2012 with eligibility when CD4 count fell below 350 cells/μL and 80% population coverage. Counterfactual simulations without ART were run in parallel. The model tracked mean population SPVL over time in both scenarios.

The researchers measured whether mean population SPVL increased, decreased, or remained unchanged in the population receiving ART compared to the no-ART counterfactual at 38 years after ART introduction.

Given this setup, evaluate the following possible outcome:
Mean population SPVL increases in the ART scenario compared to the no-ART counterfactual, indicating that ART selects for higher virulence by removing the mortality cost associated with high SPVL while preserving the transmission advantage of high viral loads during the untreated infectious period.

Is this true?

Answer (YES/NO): NO